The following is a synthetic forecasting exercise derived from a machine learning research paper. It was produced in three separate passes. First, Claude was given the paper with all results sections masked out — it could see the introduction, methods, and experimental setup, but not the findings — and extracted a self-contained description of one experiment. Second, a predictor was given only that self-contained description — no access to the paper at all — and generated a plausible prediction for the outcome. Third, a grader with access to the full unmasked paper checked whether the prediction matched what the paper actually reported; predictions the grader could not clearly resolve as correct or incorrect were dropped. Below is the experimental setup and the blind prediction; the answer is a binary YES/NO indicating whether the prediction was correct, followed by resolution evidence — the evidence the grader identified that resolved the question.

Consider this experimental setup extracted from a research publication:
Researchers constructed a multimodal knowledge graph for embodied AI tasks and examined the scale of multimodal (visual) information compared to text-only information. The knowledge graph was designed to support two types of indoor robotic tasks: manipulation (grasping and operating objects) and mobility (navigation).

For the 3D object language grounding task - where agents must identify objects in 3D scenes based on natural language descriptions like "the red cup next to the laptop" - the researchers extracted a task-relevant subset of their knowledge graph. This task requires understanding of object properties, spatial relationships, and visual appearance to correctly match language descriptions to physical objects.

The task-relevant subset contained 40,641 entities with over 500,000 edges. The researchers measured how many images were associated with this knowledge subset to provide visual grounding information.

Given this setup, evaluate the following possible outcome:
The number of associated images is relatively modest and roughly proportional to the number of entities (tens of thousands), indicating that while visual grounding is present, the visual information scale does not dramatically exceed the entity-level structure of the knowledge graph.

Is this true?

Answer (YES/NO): NO